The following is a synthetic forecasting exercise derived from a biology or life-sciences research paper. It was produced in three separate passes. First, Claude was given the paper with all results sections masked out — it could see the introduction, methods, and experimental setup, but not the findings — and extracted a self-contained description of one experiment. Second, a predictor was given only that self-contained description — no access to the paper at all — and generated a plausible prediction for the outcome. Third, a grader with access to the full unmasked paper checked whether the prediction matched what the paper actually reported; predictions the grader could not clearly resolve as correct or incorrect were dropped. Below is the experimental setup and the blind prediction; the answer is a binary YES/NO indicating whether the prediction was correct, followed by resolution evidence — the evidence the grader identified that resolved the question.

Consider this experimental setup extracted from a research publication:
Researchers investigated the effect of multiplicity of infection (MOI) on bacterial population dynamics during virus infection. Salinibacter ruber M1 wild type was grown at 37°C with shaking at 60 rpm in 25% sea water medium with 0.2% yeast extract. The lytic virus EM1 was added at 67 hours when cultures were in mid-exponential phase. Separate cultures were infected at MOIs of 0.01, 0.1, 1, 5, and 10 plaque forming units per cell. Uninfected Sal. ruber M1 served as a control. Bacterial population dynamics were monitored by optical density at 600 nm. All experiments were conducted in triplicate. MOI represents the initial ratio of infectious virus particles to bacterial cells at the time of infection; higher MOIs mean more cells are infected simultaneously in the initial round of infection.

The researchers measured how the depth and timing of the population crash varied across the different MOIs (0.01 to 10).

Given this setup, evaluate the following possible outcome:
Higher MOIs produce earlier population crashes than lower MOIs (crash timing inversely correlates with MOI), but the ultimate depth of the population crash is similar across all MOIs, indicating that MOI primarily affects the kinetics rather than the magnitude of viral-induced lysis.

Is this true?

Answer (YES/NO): NO